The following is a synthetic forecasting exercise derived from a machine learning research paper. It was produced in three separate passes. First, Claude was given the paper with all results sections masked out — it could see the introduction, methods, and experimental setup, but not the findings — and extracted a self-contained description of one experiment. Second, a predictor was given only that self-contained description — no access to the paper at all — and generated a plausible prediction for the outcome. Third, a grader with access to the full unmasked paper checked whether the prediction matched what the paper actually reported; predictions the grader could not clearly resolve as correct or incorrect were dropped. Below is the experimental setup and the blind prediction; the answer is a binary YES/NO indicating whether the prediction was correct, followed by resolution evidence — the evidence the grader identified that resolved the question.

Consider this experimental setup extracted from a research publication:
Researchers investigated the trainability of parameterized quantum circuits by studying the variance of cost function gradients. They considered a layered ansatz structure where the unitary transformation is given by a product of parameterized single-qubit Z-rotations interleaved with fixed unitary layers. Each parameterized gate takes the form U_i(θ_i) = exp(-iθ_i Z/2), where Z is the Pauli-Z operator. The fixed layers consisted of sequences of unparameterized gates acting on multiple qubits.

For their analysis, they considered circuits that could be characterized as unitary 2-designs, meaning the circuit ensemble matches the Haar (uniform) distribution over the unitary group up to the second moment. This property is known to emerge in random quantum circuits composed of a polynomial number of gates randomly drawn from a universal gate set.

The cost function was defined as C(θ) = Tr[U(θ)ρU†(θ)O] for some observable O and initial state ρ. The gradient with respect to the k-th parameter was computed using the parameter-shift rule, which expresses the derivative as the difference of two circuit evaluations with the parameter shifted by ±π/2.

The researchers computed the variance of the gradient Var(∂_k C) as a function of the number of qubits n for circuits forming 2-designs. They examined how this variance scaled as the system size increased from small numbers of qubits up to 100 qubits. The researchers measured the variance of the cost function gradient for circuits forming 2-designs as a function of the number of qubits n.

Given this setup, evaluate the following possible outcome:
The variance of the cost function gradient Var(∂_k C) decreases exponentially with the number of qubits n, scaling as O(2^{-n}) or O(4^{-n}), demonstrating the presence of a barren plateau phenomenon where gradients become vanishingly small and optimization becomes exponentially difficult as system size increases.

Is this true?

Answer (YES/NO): YES